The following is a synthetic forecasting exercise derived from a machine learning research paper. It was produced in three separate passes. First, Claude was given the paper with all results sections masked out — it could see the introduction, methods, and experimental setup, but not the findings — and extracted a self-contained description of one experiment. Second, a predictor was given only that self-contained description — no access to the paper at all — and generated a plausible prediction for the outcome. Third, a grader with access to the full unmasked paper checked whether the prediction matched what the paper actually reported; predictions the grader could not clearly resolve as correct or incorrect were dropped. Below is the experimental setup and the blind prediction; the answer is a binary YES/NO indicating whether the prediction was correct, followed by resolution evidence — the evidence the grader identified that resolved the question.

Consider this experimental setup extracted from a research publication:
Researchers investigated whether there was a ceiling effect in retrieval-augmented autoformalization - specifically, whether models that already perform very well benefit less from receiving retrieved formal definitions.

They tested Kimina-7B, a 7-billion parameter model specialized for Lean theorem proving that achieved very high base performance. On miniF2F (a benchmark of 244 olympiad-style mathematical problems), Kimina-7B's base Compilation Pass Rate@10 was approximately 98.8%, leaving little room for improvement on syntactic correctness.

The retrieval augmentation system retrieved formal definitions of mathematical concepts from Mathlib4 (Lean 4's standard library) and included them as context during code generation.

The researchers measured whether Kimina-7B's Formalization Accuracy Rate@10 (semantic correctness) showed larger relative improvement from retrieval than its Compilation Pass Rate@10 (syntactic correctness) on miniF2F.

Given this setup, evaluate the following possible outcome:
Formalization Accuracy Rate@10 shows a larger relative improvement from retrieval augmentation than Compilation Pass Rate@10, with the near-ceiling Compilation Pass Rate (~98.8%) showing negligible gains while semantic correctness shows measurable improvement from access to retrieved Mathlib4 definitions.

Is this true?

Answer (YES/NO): YES